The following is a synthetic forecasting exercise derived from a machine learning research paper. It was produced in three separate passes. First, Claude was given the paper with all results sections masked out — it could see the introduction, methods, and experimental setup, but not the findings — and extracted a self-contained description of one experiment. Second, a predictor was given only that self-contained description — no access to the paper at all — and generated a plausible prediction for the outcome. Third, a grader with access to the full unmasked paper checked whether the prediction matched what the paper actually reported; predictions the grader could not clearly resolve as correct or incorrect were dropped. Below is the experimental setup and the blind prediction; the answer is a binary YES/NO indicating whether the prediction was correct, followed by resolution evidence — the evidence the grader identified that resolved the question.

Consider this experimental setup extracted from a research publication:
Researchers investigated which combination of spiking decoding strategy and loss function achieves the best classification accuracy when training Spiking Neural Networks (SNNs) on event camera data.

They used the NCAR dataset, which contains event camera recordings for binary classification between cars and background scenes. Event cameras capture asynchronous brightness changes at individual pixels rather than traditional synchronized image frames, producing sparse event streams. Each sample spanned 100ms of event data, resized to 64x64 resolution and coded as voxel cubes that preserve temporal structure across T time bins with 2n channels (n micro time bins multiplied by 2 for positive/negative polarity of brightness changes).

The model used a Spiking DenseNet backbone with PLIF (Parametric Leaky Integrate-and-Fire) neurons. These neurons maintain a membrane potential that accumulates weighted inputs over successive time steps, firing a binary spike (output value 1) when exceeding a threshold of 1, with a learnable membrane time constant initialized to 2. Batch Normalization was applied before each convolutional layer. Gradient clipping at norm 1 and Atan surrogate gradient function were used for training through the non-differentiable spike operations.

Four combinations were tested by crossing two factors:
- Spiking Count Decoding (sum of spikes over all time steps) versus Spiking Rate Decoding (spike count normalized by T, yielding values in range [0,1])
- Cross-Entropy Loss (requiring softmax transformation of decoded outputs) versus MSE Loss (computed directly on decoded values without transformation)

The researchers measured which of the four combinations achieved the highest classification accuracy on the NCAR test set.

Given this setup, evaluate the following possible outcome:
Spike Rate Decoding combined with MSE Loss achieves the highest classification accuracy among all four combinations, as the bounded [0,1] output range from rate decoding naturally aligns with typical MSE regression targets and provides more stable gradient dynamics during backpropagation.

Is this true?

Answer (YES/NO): YES